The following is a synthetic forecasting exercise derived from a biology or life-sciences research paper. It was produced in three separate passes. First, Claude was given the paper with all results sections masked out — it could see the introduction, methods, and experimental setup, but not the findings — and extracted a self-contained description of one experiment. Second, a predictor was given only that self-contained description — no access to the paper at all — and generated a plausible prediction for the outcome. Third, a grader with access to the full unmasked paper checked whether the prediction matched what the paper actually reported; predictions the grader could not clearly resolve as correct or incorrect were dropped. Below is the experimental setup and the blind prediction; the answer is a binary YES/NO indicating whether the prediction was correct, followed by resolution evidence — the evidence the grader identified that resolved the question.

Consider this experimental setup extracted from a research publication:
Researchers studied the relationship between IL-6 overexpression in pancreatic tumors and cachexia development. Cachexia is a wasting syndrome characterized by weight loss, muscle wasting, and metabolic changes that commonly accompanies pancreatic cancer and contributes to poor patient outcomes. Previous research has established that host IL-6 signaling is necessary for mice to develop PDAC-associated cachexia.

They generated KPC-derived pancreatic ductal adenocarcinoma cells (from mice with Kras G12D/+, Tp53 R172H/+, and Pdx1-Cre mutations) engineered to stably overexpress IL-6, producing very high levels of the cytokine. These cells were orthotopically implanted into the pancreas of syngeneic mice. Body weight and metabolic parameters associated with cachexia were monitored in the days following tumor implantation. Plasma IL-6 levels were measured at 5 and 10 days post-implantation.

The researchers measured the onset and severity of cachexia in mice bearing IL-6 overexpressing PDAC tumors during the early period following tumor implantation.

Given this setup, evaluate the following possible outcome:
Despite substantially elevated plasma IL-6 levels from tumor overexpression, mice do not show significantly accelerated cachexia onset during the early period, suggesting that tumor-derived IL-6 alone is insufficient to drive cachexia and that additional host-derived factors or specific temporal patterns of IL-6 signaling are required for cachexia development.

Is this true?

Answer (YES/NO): NO